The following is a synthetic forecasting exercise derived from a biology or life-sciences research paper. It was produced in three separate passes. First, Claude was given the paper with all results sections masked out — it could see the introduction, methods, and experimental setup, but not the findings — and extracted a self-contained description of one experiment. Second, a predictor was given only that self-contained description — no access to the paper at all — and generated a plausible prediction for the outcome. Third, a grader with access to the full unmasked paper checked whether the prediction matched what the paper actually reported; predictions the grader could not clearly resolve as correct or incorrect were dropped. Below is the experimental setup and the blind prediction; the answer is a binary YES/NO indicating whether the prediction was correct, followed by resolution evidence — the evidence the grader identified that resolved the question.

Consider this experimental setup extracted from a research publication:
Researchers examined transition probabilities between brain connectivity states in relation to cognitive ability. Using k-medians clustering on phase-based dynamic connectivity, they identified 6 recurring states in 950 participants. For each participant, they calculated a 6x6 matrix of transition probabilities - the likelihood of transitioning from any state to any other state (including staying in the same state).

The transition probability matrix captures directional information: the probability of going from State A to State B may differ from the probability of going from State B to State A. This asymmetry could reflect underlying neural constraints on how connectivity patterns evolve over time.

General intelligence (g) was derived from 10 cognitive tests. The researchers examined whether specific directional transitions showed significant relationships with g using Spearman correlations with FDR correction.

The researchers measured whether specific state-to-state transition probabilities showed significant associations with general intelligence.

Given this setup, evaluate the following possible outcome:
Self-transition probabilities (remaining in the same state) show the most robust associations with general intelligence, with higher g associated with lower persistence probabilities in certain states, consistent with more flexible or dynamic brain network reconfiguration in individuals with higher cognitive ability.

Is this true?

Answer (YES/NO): NO